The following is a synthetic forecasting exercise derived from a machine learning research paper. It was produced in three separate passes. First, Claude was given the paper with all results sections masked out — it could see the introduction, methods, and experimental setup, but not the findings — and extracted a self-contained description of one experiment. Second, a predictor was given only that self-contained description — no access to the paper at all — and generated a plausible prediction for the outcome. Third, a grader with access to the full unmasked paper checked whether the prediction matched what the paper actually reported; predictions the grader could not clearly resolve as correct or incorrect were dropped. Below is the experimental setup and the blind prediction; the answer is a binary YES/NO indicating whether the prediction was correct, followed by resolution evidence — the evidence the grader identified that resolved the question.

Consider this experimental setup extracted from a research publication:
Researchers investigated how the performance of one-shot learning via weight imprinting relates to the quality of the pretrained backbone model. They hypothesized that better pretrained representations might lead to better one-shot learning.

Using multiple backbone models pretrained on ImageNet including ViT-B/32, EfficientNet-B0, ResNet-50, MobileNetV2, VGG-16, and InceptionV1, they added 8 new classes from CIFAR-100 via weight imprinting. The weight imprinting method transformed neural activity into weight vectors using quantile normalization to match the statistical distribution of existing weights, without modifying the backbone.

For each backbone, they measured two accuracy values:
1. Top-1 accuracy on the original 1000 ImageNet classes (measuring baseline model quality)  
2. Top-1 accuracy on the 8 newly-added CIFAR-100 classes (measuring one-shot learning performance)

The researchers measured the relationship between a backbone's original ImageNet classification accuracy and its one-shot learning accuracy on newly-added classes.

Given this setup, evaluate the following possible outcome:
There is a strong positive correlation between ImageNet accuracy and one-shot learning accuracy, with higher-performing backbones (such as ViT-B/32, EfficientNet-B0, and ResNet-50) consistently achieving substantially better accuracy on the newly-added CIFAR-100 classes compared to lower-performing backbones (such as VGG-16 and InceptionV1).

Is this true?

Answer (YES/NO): NO